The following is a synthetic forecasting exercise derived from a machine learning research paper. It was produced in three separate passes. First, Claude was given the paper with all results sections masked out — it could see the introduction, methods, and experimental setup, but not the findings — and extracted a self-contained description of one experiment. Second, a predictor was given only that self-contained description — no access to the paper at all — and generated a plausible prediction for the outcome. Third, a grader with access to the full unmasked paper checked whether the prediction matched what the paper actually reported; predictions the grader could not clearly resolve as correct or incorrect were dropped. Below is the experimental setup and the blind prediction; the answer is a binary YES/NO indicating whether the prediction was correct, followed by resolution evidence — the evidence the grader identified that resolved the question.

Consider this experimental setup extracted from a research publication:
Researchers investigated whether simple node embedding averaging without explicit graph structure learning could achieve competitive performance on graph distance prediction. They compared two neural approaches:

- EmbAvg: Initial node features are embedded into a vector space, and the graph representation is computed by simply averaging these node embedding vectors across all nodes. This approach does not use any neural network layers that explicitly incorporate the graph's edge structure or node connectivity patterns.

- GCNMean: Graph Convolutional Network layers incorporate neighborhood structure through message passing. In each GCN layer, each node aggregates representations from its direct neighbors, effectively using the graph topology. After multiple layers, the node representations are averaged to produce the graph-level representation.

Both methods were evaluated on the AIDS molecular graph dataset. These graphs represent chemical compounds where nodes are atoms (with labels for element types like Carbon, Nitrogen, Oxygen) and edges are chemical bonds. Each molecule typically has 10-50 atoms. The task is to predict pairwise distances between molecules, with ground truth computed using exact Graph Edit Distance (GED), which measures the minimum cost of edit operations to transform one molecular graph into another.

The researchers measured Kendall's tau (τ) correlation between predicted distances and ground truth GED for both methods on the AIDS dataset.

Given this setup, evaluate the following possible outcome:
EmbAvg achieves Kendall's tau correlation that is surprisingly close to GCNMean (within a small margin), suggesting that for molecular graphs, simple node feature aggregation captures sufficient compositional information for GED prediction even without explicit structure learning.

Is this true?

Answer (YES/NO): YES